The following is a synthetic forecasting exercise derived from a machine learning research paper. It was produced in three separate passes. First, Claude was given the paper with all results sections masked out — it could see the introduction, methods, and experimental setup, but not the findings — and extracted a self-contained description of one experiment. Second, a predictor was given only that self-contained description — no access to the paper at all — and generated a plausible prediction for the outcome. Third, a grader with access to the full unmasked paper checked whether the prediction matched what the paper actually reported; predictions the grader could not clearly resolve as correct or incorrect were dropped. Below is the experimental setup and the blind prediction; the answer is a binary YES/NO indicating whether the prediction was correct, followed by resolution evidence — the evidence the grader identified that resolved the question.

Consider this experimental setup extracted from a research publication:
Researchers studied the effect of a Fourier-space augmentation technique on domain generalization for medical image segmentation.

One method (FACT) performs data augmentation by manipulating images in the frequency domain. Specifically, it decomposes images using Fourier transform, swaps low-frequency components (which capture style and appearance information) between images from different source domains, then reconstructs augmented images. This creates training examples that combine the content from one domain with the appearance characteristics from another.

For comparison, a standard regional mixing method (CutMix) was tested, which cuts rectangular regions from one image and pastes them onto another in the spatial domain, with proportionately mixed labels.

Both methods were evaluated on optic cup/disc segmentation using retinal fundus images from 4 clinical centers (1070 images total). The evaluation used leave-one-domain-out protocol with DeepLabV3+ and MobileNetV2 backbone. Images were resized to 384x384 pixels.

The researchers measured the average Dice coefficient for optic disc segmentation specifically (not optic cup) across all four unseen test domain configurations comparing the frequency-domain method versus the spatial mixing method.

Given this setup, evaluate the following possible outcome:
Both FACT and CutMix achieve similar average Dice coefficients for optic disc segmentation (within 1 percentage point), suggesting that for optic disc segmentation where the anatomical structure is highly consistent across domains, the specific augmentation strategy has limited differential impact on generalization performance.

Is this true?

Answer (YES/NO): NO